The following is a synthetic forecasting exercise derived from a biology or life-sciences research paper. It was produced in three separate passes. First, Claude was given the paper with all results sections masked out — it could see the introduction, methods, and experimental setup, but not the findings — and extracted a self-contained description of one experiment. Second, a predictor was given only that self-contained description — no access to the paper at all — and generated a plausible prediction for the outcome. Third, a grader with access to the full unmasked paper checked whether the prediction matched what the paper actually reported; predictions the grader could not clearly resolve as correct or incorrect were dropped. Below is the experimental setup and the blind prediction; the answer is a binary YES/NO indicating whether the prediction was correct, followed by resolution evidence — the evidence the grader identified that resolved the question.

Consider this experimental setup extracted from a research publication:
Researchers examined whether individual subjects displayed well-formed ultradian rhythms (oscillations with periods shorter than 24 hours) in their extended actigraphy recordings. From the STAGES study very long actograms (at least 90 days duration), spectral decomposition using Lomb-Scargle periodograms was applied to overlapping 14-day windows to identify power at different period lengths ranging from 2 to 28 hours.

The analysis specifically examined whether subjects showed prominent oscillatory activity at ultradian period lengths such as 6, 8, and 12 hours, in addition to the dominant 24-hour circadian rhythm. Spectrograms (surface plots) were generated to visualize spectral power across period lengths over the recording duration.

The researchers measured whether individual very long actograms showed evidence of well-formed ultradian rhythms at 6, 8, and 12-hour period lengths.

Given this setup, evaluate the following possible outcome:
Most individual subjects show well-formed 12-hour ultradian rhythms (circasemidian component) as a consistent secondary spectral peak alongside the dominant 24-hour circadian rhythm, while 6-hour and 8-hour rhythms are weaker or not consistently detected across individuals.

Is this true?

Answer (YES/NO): NO